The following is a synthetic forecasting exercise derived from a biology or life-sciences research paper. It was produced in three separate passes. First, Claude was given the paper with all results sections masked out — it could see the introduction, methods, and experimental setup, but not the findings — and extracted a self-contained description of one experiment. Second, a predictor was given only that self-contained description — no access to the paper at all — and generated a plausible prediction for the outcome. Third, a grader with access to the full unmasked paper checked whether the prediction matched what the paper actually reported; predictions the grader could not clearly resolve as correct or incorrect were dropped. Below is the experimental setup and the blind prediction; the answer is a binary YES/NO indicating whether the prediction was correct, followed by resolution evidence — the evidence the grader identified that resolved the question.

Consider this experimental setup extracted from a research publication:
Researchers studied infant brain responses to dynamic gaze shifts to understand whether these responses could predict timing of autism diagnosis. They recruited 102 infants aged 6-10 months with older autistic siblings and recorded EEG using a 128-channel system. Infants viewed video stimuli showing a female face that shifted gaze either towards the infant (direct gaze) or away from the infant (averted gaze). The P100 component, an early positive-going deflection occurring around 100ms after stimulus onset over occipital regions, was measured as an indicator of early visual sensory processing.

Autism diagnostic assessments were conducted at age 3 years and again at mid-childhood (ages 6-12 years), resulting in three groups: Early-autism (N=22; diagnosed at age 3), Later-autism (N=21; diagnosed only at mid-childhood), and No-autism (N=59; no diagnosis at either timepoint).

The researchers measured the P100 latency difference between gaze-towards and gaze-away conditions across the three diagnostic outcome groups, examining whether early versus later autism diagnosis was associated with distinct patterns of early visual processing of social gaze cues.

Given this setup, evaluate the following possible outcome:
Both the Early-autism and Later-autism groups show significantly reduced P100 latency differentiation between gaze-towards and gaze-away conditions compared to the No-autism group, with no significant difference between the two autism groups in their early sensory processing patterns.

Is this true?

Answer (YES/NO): NO